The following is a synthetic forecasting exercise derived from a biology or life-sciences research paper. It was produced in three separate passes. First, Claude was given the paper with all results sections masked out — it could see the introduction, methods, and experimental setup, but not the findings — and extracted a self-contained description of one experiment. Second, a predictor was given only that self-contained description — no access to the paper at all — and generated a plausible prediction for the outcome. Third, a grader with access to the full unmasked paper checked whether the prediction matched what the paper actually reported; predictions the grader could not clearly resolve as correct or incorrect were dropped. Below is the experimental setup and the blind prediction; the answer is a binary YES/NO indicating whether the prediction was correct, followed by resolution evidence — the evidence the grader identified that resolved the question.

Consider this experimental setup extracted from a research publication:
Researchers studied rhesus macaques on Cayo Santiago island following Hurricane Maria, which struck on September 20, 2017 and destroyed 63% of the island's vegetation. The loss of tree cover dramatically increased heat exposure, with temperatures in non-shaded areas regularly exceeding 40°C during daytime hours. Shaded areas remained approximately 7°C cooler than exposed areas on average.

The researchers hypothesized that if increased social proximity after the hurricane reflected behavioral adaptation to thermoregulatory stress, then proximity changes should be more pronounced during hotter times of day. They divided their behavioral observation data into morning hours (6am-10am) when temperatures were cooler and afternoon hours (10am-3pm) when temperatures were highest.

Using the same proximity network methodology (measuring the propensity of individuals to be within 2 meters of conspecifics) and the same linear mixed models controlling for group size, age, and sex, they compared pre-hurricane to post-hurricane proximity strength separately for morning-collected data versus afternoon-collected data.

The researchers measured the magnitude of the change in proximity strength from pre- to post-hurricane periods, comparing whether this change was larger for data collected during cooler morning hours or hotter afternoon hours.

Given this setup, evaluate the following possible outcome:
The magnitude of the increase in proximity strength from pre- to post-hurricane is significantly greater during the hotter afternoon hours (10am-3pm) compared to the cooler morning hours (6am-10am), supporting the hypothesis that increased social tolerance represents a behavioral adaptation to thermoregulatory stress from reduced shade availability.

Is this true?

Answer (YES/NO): YES